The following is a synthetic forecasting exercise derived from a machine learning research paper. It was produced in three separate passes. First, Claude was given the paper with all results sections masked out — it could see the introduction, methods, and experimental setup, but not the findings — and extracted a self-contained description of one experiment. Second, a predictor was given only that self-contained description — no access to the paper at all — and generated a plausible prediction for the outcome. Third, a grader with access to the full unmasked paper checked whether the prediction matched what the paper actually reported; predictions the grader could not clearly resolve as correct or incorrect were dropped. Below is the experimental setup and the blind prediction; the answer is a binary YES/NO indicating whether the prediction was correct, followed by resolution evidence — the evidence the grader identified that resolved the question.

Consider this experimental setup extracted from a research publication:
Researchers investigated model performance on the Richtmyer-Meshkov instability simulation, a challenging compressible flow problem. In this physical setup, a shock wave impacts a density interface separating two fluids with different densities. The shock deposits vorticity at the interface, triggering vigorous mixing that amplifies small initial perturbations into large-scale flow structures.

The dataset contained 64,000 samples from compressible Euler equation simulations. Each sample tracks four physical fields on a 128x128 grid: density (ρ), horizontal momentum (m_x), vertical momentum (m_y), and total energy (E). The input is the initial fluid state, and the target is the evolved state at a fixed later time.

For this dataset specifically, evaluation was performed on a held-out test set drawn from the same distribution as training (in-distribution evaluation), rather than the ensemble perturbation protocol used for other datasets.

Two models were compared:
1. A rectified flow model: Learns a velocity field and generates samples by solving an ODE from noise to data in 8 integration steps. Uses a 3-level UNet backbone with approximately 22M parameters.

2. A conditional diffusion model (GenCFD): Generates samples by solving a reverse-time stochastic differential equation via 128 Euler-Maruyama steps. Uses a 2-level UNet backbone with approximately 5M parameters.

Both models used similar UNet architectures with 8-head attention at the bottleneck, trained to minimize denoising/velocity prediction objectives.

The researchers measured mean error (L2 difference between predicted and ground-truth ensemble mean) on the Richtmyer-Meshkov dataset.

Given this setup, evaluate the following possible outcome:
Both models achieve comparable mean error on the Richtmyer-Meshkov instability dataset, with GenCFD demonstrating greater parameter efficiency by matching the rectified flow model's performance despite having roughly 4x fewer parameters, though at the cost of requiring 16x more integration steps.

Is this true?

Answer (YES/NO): NO